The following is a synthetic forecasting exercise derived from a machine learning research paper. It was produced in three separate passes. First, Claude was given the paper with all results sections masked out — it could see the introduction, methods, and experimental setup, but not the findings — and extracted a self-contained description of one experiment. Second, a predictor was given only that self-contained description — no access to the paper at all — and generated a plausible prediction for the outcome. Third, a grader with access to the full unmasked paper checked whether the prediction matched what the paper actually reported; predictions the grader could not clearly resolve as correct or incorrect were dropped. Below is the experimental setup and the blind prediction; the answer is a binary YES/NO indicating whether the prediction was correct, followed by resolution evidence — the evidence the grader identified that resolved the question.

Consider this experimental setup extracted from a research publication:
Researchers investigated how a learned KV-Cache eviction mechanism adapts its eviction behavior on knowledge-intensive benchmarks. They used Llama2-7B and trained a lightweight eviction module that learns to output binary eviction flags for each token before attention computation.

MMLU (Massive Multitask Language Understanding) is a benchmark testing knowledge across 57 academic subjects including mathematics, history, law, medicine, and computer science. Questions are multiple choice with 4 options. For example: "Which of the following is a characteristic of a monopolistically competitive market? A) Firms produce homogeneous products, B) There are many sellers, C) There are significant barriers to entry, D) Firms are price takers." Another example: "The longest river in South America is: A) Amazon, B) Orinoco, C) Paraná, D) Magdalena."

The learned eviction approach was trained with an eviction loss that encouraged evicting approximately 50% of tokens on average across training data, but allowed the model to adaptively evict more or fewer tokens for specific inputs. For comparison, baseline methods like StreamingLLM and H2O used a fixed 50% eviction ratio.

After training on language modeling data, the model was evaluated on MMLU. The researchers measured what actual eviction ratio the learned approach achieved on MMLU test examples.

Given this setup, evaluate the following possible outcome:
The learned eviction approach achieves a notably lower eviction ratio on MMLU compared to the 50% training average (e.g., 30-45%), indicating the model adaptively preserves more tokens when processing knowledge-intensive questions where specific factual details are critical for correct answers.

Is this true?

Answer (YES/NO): NO